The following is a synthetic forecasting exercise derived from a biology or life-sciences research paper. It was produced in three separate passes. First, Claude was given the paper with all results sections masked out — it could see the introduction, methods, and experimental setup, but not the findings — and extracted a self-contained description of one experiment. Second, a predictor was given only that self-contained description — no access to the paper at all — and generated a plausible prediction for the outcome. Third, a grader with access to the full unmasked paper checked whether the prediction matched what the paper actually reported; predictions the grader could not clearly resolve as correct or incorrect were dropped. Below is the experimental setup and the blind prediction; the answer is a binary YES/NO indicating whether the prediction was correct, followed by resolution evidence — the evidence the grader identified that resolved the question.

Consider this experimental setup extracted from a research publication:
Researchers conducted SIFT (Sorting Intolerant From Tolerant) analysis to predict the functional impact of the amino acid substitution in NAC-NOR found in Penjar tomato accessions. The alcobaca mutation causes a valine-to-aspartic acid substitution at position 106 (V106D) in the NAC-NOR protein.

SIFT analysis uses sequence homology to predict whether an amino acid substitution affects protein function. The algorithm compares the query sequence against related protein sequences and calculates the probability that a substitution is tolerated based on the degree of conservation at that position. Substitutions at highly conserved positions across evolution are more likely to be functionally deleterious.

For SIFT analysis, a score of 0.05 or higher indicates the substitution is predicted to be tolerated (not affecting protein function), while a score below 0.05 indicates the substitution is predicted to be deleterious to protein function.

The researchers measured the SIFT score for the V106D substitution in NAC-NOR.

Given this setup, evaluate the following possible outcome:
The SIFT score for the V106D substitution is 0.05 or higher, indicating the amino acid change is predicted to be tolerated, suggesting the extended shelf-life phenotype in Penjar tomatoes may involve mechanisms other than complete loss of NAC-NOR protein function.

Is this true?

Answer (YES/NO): NO